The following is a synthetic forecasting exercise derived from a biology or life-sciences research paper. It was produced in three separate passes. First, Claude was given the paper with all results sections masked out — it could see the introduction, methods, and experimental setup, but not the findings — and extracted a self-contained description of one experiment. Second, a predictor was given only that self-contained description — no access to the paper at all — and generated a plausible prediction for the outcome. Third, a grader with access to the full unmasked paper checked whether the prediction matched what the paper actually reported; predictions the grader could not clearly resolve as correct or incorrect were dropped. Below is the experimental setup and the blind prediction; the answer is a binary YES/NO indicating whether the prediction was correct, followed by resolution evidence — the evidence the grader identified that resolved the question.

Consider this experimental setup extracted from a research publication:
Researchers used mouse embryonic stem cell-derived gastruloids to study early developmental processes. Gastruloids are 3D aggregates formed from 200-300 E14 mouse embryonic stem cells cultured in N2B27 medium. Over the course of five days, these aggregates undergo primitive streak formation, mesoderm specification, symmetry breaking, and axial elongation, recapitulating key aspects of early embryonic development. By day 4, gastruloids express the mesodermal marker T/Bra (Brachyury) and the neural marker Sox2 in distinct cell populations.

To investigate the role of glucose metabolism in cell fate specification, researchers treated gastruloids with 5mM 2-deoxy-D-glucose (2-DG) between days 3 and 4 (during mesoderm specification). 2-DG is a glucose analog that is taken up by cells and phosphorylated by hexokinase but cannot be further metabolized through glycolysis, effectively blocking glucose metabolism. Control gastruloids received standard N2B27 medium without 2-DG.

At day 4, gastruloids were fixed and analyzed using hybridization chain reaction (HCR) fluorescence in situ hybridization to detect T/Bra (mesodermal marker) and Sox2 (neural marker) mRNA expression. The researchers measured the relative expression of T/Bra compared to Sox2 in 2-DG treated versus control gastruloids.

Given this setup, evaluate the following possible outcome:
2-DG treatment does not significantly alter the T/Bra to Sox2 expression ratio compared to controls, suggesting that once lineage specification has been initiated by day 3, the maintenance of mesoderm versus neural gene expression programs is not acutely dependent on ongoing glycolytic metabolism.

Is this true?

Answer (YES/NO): NO